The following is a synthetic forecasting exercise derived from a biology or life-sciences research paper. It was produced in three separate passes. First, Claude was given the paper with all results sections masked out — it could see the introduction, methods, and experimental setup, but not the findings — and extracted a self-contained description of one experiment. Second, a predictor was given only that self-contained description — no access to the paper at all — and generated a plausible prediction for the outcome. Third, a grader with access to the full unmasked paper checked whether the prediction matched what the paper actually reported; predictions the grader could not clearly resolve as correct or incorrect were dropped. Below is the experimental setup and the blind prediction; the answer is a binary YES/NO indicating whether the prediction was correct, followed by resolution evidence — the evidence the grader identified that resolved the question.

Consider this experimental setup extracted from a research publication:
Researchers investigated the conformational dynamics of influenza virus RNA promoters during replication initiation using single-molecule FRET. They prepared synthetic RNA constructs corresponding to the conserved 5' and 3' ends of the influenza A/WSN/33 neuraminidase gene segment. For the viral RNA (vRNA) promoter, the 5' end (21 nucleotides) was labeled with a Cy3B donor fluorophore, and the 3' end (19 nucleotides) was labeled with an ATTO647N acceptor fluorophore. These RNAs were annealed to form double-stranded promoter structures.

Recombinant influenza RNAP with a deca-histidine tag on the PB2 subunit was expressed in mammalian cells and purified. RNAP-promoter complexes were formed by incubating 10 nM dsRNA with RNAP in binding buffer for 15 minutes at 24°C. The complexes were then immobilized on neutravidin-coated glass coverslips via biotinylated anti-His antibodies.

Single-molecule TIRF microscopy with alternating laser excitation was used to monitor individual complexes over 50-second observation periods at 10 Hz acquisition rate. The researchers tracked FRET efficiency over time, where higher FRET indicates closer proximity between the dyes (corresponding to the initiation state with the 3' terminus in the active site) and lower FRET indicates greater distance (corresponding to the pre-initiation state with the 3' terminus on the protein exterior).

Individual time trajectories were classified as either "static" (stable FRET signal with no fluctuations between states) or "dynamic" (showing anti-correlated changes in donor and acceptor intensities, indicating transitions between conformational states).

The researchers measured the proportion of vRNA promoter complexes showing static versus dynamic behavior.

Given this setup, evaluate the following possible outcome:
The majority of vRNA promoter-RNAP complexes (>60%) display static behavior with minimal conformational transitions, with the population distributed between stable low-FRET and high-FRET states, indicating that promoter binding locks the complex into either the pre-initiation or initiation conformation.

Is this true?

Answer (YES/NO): NO